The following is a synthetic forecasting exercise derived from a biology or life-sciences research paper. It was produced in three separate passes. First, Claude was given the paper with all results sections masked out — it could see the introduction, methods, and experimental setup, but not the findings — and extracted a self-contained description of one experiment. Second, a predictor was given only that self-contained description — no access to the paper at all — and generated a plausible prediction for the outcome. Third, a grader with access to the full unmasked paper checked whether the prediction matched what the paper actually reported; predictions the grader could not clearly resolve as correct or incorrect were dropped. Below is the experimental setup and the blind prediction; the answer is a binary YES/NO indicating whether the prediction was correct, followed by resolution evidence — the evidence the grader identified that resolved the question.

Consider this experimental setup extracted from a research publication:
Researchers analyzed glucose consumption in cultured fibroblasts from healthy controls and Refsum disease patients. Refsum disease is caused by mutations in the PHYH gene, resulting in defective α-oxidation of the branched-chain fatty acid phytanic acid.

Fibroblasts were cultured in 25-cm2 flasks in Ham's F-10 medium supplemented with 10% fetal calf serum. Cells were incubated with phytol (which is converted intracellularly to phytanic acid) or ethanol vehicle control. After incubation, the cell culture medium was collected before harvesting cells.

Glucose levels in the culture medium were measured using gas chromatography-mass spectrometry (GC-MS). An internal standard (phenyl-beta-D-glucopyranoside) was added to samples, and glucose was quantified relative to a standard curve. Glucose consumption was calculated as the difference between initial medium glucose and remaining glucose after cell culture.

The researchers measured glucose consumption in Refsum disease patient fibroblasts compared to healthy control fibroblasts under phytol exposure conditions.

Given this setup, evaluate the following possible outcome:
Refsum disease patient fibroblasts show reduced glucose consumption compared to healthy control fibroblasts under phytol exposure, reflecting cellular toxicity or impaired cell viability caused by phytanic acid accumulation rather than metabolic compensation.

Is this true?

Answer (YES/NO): NO